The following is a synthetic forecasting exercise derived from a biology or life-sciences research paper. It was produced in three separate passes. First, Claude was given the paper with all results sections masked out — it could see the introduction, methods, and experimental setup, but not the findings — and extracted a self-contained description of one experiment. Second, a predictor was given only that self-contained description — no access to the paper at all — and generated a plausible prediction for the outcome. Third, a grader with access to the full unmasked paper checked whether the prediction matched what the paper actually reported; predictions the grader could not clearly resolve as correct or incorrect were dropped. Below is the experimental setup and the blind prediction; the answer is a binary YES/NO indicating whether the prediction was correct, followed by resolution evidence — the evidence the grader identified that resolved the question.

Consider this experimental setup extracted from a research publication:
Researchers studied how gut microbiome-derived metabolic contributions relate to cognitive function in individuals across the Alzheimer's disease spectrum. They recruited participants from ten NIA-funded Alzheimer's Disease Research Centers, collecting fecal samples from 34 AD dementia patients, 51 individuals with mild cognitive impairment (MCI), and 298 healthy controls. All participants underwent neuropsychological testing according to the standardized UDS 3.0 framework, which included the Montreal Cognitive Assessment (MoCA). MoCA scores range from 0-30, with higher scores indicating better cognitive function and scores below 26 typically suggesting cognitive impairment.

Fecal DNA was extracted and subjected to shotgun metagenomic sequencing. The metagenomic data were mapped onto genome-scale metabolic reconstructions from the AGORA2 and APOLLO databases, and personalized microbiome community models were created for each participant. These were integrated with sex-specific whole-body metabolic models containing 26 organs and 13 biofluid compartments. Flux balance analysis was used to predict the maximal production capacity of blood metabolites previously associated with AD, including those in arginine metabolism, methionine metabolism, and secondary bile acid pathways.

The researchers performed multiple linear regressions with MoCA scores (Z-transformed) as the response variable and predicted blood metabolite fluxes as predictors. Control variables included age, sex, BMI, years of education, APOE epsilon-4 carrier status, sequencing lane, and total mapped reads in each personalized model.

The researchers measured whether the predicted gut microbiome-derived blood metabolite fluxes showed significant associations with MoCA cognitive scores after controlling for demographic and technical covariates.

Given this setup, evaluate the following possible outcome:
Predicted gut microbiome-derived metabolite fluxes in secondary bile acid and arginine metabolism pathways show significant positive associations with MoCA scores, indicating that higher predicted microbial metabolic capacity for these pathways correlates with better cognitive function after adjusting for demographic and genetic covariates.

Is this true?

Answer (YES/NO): NO